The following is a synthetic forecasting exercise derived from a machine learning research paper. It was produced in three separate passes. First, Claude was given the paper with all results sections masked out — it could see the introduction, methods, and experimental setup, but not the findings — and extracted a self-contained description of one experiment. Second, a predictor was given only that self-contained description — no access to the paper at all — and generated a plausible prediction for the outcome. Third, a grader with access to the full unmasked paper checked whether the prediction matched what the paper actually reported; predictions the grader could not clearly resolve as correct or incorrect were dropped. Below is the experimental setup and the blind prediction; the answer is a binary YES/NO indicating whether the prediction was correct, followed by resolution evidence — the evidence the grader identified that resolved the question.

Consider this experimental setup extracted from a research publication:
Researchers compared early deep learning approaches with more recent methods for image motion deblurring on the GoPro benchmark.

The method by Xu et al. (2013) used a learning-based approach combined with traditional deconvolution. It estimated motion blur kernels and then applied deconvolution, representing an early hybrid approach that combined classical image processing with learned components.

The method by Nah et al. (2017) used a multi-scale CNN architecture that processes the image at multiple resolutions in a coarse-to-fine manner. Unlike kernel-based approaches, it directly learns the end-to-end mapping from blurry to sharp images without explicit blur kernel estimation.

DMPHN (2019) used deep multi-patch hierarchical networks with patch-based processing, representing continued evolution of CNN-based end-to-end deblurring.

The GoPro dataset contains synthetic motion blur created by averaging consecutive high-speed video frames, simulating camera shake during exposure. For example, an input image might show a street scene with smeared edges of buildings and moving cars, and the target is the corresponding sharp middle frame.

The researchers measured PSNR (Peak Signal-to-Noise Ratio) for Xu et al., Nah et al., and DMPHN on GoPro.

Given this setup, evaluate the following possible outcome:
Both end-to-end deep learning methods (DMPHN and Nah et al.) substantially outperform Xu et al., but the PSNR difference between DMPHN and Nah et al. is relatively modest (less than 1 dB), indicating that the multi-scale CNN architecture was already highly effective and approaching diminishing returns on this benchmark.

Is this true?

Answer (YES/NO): NO